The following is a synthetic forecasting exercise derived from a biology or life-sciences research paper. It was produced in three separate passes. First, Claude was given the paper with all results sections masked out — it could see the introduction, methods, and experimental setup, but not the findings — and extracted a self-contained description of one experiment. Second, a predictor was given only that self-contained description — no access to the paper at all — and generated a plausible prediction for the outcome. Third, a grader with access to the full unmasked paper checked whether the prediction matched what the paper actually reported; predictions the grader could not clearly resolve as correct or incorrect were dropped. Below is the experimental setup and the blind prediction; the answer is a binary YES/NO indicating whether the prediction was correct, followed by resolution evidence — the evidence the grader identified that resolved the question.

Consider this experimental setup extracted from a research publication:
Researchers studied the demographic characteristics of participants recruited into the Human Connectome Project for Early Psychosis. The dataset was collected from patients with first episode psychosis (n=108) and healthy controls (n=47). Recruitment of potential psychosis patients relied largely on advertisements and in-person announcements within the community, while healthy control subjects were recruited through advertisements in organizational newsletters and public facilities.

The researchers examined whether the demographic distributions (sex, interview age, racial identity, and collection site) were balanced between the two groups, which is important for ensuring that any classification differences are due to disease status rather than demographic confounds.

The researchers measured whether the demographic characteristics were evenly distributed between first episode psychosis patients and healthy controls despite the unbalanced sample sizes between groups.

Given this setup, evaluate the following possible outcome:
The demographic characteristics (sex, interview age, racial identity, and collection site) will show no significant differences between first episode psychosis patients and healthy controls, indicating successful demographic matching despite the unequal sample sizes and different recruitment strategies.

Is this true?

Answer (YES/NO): YES